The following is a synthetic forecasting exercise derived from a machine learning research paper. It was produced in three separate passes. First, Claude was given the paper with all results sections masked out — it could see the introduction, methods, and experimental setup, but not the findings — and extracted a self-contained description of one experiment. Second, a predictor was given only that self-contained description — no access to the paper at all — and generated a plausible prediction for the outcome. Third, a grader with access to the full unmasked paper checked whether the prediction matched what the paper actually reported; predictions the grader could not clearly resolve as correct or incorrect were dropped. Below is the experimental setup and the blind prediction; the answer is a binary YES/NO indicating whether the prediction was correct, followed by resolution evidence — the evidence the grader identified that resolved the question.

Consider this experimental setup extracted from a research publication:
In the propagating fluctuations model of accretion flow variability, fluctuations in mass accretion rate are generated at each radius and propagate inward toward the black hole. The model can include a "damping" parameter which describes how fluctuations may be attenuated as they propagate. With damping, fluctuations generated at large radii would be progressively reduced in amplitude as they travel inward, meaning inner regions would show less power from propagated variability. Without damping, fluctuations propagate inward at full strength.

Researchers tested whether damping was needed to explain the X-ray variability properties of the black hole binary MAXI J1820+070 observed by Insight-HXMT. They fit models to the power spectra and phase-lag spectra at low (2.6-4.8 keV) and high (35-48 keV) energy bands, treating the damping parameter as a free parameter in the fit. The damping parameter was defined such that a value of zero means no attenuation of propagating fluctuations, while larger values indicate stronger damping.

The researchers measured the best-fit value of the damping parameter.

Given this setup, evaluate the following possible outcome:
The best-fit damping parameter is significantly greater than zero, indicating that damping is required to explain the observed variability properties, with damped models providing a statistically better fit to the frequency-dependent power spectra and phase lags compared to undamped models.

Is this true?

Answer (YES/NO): NO